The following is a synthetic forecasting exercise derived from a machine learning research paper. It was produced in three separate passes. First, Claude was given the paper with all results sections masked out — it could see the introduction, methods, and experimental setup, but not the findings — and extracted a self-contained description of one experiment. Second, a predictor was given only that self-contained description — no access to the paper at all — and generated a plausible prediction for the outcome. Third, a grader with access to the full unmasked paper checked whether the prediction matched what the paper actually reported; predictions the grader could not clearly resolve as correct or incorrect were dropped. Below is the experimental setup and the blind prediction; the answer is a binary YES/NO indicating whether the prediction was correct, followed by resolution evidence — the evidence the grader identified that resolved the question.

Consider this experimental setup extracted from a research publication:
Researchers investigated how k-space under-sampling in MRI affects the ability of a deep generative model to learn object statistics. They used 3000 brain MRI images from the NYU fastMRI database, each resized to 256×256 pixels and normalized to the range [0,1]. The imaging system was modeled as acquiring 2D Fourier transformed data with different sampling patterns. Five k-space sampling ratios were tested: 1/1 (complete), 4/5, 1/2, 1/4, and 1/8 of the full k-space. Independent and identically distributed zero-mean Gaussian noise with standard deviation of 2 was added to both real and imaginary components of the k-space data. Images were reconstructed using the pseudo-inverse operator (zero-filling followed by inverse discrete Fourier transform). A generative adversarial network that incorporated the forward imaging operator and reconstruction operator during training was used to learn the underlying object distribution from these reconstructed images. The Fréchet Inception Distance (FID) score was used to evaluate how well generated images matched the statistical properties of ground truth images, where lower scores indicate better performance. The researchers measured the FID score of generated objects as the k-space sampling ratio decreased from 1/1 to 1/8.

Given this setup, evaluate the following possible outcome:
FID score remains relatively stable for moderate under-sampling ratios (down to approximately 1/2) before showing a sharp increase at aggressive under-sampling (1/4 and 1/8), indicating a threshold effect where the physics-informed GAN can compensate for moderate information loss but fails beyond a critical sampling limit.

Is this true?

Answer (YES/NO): NO